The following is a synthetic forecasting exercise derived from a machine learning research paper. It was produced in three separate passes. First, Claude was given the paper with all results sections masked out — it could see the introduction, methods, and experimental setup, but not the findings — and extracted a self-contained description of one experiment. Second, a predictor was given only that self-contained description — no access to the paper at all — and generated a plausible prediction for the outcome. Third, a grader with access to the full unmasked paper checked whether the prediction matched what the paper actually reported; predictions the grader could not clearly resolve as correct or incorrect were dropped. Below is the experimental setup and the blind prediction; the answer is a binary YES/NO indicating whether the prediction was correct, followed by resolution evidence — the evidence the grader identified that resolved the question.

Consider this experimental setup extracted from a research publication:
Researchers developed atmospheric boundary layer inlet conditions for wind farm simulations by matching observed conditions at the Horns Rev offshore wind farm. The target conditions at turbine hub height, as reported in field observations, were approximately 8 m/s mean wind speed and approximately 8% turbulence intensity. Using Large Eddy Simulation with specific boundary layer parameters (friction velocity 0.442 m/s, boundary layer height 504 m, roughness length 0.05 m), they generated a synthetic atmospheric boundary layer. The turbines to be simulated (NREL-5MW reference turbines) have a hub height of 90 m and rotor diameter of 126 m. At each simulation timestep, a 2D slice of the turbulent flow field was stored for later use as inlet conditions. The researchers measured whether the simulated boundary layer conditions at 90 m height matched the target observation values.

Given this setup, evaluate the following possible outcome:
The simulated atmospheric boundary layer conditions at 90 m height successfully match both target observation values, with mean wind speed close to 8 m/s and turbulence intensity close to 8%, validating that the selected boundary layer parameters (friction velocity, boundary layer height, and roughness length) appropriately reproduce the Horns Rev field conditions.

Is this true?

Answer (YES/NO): YES